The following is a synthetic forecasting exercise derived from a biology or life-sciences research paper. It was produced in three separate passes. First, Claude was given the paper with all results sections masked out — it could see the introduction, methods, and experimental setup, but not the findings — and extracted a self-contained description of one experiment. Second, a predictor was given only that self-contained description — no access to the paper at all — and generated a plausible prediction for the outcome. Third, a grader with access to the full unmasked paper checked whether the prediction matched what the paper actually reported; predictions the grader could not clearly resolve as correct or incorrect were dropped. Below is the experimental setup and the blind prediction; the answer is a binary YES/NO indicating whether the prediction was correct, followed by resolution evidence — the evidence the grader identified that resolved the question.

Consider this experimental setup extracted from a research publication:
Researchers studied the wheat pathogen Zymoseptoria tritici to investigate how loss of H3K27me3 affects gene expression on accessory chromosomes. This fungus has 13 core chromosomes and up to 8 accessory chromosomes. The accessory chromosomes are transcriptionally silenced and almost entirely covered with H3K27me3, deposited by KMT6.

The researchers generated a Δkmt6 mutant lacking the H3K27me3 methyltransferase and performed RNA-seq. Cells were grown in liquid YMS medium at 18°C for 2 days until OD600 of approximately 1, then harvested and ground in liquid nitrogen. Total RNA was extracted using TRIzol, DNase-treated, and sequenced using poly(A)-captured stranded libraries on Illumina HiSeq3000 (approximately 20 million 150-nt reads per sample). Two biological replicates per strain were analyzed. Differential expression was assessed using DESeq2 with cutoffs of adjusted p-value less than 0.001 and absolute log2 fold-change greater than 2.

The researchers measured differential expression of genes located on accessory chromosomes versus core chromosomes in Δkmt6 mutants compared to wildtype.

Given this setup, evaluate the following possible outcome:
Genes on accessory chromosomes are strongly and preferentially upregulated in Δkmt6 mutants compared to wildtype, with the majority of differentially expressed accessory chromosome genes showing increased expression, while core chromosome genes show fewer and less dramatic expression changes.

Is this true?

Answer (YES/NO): NO